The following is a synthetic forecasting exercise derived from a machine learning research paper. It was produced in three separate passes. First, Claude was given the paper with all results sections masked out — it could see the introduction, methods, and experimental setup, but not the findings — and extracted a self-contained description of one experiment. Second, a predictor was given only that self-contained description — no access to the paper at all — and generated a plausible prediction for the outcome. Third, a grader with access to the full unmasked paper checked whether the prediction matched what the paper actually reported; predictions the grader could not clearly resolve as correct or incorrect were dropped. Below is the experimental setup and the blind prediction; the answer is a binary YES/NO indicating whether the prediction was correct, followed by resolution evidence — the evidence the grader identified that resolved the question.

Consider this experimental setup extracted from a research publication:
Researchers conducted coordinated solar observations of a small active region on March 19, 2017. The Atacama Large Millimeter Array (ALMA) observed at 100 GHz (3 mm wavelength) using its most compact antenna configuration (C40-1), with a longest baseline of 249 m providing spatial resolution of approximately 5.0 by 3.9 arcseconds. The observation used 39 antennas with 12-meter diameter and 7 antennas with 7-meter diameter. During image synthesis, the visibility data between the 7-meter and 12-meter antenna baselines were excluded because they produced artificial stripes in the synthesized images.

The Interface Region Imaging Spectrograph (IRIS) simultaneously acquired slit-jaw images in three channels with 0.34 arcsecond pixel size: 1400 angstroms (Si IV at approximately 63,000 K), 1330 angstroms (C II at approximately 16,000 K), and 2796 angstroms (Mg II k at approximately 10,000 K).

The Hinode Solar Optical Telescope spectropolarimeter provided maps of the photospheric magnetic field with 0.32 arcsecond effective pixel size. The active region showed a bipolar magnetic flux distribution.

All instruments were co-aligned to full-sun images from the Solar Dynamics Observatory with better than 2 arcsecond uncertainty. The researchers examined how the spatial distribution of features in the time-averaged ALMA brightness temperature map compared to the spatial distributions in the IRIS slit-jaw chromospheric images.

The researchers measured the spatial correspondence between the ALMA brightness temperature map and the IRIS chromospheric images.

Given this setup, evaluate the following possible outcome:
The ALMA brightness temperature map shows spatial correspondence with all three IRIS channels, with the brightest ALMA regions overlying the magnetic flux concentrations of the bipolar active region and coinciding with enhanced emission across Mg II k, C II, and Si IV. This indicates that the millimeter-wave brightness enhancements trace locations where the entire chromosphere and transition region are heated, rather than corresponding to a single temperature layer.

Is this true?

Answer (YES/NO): NO